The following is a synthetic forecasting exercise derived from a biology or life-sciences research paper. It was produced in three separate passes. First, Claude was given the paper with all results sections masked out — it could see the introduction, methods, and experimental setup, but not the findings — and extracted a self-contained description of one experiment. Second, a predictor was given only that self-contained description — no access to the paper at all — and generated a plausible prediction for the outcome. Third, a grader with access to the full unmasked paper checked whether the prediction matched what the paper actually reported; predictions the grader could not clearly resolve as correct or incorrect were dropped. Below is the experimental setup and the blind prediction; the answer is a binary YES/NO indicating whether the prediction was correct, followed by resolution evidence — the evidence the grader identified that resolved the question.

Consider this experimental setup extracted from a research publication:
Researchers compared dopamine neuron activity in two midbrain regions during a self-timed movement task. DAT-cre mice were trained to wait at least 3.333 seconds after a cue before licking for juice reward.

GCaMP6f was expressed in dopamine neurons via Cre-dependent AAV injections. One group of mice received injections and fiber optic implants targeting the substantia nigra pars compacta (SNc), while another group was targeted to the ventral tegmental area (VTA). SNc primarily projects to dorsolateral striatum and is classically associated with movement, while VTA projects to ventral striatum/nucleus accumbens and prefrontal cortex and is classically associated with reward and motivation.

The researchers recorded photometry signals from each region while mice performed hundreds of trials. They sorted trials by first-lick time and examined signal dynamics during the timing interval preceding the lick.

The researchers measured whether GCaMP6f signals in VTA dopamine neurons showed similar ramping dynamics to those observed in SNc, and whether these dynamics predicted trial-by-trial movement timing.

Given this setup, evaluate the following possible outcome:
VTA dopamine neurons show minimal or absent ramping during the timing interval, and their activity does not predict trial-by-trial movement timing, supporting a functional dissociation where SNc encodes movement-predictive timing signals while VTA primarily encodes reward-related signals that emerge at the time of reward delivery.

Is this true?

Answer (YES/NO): NO